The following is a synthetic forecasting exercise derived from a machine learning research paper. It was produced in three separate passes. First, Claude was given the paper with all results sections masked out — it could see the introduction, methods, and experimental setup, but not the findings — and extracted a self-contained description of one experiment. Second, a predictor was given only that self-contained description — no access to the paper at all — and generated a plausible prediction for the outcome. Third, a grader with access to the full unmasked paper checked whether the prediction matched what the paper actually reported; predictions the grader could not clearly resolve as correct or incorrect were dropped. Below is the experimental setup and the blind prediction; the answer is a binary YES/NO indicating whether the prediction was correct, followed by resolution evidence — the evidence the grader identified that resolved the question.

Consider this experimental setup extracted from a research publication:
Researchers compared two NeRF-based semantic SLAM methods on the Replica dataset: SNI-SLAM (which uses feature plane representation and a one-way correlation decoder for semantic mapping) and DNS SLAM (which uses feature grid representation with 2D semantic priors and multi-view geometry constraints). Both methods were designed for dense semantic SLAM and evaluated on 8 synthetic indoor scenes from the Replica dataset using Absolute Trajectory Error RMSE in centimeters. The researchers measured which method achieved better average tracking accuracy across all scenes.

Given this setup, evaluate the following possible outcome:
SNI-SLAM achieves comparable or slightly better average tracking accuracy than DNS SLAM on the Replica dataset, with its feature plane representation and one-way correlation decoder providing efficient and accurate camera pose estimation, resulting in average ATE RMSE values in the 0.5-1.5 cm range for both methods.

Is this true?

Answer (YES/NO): NO